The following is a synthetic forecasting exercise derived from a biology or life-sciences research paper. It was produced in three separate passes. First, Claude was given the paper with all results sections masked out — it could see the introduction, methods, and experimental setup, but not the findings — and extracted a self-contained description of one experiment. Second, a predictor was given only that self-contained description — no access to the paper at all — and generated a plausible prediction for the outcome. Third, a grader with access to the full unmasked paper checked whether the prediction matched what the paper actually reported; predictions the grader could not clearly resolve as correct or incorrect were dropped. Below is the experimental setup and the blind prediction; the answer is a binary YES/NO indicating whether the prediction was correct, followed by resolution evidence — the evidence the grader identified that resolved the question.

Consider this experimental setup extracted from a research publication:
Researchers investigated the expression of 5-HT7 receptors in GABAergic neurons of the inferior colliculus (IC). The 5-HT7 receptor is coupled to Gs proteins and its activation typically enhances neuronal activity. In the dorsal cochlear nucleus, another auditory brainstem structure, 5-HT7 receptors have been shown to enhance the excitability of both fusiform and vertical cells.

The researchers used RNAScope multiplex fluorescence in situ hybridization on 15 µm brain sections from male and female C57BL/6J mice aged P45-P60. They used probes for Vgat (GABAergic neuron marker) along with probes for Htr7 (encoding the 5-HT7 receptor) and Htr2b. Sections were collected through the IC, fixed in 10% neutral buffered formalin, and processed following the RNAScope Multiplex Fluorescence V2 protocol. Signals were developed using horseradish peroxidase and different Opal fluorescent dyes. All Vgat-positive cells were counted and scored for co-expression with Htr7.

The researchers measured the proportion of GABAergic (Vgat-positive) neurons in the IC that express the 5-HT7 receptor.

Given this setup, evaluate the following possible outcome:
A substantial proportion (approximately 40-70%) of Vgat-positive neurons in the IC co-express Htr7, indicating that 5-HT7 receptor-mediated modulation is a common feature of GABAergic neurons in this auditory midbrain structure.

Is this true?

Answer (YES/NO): NO